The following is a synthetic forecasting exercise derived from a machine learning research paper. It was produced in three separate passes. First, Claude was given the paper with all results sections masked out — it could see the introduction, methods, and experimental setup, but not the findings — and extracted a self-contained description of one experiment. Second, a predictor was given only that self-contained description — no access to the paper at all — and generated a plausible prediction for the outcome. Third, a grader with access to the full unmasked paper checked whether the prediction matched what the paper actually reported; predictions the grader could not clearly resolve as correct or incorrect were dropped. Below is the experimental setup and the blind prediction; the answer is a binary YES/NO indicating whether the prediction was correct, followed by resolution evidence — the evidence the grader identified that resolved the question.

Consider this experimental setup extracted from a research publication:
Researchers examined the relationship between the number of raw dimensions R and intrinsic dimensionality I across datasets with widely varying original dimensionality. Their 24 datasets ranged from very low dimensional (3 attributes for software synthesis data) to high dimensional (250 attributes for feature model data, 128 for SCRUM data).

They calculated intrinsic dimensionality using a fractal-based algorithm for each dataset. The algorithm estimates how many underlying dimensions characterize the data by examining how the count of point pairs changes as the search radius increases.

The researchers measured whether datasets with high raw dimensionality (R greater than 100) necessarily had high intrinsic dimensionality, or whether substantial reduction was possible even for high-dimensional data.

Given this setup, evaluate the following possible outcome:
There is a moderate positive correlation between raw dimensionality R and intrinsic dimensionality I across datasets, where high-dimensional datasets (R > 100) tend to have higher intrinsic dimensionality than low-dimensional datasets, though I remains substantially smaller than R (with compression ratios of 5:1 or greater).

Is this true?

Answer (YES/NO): NO